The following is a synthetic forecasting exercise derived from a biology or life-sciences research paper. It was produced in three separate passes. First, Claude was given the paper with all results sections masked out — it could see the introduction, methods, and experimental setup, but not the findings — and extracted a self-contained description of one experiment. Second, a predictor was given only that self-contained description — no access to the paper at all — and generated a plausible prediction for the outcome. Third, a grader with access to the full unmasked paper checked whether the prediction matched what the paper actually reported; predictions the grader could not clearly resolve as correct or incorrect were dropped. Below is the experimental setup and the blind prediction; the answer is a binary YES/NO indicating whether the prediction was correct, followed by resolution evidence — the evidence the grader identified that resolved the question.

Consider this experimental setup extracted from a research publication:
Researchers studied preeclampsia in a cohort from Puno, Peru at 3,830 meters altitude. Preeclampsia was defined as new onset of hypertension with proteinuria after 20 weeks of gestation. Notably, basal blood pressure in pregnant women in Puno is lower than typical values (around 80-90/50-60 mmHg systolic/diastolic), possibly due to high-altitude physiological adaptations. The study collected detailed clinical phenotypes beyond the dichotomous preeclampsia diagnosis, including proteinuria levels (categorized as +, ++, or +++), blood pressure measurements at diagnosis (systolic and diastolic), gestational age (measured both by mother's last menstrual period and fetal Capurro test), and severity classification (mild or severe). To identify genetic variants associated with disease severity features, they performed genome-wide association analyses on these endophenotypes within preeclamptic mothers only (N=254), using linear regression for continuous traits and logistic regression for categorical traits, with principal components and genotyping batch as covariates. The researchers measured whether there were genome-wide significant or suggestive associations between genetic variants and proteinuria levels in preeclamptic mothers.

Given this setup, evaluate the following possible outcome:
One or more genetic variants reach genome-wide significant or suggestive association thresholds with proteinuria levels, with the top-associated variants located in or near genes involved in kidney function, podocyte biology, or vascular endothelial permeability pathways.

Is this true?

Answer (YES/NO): NO